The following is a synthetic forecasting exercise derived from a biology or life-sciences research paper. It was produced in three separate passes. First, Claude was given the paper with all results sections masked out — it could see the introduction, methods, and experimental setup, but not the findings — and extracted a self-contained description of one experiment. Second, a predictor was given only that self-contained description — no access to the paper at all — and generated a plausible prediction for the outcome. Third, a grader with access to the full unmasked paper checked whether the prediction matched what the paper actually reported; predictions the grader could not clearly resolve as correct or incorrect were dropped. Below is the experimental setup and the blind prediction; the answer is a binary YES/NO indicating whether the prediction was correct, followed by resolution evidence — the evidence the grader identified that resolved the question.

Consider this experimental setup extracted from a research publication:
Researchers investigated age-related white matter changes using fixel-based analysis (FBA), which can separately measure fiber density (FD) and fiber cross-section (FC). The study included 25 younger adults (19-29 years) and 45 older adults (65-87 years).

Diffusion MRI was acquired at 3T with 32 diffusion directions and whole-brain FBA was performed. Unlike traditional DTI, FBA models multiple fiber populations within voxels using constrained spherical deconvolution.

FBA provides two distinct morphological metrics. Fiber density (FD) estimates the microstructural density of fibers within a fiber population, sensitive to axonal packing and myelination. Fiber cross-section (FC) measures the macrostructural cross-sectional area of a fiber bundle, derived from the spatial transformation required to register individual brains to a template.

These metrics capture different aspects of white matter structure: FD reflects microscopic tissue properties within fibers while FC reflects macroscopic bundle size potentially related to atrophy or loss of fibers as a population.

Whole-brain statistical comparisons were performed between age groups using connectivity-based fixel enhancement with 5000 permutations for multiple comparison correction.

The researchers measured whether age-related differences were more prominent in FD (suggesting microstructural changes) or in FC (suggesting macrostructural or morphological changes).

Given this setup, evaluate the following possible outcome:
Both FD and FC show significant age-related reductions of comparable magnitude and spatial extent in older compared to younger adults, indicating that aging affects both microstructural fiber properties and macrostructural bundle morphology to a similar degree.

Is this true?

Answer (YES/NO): NO